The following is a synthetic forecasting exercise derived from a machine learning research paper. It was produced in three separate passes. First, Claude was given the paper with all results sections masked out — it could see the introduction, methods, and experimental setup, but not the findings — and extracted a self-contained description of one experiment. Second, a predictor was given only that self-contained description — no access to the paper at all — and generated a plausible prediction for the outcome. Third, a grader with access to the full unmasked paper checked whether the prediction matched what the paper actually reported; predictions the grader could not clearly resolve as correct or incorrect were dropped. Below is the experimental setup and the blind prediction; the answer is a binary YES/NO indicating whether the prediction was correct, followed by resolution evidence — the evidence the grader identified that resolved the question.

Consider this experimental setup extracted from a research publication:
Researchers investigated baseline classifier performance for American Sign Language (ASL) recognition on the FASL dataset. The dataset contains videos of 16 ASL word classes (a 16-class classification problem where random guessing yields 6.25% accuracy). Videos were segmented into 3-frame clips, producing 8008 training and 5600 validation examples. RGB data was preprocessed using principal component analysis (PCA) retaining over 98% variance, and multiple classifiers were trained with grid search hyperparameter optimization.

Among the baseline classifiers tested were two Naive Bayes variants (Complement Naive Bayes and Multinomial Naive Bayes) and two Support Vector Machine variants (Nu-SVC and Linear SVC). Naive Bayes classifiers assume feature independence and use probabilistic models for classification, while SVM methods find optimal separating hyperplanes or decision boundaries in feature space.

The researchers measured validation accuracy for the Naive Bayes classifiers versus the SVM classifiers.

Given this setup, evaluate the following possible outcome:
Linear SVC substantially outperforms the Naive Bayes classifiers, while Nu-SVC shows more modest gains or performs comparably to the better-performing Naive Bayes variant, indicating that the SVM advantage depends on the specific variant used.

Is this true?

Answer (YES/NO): NO